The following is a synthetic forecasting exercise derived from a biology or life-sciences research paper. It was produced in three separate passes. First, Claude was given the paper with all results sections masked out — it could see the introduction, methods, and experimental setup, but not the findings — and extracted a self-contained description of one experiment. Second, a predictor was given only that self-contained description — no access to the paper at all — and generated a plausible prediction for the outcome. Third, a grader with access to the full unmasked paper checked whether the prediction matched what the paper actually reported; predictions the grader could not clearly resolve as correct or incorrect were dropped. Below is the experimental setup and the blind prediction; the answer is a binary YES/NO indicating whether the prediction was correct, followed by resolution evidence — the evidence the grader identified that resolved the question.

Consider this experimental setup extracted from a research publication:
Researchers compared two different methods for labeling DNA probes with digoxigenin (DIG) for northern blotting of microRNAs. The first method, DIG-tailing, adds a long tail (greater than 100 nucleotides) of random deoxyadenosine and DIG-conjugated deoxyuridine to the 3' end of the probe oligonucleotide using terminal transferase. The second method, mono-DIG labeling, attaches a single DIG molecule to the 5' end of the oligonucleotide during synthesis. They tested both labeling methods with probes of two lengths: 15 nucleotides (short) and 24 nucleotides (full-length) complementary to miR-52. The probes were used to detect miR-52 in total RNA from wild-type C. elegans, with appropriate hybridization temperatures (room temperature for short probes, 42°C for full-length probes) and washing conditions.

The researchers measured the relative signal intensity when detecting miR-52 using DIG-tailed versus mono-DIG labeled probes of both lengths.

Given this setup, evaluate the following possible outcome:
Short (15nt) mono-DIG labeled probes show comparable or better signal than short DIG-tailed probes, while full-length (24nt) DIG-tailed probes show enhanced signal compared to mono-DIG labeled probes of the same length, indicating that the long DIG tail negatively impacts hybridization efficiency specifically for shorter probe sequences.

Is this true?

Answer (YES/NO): NO